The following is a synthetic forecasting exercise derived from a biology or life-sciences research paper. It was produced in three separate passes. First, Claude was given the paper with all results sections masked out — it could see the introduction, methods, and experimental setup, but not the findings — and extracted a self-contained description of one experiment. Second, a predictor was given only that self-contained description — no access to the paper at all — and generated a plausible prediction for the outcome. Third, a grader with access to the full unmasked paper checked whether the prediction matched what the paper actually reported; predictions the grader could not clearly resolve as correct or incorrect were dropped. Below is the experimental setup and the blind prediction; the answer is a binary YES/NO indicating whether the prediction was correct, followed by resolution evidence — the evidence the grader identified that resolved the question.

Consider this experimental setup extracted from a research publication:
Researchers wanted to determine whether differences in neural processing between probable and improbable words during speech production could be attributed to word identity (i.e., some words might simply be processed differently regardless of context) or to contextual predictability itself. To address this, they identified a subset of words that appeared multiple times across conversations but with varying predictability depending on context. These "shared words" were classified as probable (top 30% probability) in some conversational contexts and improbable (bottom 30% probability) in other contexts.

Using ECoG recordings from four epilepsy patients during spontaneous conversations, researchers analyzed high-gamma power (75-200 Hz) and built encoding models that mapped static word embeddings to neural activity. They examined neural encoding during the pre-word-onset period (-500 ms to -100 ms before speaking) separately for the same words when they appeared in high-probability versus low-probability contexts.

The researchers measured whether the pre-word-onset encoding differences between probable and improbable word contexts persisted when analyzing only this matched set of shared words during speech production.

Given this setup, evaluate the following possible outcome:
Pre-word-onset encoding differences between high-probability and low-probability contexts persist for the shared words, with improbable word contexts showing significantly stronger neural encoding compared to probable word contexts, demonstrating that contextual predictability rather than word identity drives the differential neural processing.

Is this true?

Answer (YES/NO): YES